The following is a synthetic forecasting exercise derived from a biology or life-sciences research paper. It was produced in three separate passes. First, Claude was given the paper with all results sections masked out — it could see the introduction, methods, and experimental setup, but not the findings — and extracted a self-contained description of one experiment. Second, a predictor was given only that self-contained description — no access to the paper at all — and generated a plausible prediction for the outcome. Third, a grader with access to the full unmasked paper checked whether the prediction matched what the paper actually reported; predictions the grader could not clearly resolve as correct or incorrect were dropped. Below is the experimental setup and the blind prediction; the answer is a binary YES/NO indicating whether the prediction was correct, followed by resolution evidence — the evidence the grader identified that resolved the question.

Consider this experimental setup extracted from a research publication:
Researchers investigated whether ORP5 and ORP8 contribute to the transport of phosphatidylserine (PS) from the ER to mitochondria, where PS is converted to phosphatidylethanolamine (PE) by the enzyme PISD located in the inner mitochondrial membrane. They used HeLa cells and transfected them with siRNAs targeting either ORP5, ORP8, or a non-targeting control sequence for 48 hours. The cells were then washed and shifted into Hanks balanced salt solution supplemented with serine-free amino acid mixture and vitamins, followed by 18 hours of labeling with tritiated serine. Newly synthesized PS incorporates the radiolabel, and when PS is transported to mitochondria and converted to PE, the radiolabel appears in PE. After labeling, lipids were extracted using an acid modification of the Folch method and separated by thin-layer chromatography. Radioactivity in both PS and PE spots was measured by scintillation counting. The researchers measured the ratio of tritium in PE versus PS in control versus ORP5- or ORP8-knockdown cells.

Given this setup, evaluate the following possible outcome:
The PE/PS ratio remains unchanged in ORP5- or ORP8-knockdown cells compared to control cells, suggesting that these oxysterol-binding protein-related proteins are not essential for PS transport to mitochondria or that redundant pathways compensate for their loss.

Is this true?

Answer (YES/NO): NO